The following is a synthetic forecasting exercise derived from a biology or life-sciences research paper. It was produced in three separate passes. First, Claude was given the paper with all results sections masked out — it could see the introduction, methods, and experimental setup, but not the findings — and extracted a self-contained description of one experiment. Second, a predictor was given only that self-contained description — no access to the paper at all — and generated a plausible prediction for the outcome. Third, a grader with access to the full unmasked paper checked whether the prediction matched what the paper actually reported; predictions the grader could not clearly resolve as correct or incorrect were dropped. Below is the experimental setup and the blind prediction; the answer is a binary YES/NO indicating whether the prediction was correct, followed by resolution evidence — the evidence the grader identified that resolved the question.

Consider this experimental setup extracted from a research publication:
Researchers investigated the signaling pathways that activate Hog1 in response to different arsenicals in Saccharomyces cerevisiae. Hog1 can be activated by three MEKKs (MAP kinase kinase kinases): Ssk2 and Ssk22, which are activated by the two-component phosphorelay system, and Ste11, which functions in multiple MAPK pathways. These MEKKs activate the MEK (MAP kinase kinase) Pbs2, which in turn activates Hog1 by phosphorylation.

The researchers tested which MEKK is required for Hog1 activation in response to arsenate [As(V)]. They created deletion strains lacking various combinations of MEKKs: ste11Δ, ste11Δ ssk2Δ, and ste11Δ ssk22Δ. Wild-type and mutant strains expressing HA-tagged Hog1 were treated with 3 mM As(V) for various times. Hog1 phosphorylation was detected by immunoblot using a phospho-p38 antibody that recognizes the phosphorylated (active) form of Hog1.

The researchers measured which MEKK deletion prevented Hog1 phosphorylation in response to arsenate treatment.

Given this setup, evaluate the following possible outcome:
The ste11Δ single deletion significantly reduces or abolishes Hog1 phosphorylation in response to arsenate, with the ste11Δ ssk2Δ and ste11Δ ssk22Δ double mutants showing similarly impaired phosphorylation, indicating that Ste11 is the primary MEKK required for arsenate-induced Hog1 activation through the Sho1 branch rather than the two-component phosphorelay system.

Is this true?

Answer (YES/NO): NO